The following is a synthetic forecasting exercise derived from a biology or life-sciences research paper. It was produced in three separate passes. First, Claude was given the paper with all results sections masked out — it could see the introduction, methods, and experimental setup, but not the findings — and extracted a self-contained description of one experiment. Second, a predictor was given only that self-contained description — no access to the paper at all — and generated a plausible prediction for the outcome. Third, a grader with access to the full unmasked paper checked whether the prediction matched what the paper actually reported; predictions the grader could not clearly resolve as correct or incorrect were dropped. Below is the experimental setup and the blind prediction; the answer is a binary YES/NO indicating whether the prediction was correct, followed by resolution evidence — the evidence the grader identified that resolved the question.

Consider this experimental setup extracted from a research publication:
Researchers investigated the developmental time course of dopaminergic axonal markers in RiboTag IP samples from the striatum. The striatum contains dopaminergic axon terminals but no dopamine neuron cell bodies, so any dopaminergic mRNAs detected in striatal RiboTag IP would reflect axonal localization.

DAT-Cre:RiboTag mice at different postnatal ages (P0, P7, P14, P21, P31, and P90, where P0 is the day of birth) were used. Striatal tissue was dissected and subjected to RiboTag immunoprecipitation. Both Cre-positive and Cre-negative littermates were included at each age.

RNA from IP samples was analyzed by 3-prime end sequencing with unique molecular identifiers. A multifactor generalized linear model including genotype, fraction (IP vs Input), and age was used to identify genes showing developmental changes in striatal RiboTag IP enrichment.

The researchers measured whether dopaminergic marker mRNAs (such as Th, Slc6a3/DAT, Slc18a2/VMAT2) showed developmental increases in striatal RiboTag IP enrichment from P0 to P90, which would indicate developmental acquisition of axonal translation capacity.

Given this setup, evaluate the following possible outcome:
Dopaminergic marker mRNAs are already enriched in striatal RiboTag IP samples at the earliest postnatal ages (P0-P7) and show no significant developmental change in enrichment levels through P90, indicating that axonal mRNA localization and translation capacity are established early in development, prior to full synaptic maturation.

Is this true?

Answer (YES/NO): NO